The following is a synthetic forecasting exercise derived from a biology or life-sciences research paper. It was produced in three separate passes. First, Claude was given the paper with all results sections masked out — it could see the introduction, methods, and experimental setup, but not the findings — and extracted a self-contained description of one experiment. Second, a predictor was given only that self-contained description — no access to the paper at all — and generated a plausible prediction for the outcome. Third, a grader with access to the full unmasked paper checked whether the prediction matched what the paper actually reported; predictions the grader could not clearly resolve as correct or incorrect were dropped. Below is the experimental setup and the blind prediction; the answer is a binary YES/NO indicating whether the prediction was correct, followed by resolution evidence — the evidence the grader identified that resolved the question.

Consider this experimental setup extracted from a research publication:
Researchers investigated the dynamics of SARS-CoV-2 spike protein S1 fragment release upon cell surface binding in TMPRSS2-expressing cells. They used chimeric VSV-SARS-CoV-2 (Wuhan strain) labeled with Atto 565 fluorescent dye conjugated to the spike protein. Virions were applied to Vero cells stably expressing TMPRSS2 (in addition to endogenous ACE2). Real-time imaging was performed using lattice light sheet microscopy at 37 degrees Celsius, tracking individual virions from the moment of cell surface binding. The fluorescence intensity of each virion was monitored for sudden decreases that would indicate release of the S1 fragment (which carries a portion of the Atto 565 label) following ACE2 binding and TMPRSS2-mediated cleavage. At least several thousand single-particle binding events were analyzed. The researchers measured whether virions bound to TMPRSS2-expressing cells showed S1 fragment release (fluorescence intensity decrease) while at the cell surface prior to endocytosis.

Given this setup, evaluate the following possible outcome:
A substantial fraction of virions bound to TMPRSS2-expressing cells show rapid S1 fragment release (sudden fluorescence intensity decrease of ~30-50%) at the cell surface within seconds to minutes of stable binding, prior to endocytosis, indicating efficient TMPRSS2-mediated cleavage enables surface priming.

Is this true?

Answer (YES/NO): NO